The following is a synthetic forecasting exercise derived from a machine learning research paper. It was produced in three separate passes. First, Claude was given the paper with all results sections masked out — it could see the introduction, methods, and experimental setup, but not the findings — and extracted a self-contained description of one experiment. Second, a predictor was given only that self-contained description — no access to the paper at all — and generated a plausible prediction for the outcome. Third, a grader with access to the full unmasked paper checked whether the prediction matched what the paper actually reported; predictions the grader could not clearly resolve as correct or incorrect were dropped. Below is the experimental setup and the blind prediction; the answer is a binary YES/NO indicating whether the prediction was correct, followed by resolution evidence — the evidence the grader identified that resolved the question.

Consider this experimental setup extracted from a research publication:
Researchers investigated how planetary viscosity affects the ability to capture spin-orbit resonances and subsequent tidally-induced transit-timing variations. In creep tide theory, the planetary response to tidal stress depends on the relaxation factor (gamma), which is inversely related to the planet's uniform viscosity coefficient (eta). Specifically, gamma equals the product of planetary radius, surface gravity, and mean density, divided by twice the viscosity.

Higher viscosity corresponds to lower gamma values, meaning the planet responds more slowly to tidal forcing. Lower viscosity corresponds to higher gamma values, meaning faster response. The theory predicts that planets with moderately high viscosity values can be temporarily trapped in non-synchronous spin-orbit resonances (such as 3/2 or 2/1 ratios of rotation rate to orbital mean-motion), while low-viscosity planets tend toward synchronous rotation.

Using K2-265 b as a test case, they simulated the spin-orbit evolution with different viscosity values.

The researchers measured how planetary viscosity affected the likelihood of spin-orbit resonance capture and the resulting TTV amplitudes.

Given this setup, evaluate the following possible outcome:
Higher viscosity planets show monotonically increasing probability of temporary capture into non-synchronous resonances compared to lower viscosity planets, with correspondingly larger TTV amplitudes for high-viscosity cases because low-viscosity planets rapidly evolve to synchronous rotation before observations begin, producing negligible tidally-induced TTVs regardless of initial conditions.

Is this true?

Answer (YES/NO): NO